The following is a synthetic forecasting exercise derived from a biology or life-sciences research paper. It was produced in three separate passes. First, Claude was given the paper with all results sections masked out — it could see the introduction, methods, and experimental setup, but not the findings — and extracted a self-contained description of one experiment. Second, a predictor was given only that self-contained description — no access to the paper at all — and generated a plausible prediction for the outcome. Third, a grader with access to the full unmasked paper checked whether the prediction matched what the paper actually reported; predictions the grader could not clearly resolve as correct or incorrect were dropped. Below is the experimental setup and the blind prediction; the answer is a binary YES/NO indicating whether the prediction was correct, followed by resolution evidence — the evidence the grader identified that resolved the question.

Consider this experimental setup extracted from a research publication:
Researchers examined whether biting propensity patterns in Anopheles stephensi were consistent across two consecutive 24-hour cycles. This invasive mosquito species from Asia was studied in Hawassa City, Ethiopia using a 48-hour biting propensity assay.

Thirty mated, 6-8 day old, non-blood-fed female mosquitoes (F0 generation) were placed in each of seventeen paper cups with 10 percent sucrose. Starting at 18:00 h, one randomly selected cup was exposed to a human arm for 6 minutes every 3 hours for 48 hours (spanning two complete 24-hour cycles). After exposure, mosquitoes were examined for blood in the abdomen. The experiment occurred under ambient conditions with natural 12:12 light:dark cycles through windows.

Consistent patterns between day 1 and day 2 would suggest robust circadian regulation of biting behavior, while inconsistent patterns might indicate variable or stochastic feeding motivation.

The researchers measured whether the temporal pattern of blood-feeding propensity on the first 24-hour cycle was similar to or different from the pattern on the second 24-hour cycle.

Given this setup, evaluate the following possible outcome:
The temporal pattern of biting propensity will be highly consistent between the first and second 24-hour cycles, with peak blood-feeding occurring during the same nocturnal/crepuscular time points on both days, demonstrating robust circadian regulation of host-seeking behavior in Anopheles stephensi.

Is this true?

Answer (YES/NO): YES